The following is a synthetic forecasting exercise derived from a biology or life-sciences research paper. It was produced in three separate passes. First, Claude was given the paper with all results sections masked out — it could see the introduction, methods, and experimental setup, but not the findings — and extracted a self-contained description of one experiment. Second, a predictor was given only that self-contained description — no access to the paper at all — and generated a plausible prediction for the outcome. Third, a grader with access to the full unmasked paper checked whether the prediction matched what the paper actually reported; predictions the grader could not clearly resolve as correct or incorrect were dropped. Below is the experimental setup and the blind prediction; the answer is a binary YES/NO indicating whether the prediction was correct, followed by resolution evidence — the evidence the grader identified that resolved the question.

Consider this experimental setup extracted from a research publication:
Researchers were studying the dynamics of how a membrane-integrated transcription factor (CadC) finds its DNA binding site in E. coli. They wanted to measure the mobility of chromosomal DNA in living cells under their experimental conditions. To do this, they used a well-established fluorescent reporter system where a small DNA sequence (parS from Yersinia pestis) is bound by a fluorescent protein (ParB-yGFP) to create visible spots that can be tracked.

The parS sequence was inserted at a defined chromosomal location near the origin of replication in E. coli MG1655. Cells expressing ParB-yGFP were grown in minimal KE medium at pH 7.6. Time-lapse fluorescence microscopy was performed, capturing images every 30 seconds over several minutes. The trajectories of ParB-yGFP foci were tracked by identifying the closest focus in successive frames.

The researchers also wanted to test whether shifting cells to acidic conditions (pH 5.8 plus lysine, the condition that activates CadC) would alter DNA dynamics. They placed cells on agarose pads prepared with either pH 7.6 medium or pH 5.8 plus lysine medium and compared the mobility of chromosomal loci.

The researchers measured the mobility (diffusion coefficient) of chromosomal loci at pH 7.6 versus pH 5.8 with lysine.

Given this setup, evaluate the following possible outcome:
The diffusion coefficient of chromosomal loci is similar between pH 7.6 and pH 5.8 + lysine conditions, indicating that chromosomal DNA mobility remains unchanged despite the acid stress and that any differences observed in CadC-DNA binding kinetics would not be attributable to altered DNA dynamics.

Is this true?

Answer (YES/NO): YES